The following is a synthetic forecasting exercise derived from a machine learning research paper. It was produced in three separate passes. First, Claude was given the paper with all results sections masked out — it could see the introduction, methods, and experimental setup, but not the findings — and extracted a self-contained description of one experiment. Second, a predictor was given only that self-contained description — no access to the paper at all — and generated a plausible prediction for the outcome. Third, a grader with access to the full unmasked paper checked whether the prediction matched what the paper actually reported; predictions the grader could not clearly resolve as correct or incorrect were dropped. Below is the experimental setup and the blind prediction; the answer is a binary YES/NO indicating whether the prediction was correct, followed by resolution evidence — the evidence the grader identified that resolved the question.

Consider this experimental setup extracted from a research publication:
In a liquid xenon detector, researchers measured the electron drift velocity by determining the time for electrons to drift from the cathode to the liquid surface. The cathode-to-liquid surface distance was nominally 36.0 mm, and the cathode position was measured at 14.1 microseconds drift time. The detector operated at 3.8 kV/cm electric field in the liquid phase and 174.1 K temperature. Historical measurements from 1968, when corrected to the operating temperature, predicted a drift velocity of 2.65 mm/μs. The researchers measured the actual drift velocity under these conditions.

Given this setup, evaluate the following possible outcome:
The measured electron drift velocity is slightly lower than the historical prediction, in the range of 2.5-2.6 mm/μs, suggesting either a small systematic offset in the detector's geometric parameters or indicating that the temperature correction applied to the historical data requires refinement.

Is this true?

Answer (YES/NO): YES